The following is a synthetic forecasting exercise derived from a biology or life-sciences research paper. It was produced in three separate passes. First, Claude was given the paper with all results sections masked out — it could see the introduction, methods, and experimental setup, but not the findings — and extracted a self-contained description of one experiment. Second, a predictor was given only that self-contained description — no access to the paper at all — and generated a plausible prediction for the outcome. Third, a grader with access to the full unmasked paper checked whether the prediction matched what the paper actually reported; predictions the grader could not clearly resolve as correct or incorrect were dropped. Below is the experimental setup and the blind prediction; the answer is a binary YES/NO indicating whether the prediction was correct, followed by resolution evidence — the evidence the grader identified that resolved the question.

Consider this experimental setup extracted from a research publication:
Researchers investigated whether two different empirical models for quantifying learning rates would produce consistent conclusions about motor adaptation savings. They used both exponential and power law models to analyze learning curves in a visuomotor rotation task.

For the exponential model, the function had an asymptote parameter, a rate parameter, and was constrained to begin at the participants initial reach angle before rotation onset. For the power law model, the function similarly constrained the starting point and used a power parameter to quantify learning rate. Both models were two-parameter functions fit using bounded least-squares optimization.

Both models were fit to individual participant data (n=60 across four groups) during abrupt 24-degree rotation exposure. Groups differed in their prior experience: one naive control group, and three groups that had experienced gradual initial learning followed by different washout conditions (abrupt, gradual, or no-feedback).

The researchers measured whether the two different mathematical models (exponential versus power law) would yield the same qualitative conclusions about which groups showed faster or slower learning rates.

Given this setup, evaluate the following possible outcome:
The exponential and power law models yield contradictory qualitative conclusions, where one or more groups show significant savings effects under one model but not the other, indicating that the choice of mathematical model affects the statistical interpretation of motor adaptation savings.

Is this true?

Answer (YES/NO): NO